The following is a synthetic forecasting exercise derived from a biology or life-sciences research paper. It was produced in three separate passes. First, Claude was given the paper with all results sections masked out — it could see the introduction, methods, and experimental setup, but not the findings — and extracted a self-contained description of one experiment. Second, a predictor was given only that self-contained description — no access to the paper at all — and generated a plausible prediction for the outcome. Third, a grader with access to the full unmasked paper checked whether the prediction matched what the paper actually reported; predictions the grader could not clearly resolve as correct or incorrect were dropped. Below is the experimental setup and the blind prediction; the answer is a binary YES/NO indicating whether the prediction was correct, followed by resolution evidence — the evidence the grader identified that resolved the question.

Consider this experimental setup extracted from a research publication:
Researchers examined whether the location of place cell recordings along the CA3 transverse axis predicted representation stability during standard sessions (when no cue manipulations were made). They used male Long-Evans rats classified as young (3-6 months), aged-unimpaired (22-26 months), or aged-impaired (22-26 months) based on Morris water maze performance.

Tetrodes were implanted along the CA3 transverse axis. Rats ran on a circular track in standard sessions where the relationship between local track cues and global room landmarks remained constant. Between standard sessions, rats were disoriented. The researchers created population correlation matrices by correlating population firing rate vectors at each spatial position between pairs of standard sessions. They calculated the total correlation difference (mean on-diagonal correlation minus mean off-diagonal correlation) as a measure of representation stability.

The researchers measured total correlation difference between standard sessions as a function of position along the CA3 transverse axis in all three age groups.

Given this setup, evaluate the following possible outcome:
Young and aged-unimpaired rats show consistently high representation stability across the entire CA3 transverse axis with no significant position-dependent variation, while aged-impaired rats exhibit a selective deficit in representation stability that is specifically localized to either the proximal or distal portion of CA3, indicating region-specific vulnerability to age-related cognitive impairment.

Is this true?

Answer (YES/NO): NO